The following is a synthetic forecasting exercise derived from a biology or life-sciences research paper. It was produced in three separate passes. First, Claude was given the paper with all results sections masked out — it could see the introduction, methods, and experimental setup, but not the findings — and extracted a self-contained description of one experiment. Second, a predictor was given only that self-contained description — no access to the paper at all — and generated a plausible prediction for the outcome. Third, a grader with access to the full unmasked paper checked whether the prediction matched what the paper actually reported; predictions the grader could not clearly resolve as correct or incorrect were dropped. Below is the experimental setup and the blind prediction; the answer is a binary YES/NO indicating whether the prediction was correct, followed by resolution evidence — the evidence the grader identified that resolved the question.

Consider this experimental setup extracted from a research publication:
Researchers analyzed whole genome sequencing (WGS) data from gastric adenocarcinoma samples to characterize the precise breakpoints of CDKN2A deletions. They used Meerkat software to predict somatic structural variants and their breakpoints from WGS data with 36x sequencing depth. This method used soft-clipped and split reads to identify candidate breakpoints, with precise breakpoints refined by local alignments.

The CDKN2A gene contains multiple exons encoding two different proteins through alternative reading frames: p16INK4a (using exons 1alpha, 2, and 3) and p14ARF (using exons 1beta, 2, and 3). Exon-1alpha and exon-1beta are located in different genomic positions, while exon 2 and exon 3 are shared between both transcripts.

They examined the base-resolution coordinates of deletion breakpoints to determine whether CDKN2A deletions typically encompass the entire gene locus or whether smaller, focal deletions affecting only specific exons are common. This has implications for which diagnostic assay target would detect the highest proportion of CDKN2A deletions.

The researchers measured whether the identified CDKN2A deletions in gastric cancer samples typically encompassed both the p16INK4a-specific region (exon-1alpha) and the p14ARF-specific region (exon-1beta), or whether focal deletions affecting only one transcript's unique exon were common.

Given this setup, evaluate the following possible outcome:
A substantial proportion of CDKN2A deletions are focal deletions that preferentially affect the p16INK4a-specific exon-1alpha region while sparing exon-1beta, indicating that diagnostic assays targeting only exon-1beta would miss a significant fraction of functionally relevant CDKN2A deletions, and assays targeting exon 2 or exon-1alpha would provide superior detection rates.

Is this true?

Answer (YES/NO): NO